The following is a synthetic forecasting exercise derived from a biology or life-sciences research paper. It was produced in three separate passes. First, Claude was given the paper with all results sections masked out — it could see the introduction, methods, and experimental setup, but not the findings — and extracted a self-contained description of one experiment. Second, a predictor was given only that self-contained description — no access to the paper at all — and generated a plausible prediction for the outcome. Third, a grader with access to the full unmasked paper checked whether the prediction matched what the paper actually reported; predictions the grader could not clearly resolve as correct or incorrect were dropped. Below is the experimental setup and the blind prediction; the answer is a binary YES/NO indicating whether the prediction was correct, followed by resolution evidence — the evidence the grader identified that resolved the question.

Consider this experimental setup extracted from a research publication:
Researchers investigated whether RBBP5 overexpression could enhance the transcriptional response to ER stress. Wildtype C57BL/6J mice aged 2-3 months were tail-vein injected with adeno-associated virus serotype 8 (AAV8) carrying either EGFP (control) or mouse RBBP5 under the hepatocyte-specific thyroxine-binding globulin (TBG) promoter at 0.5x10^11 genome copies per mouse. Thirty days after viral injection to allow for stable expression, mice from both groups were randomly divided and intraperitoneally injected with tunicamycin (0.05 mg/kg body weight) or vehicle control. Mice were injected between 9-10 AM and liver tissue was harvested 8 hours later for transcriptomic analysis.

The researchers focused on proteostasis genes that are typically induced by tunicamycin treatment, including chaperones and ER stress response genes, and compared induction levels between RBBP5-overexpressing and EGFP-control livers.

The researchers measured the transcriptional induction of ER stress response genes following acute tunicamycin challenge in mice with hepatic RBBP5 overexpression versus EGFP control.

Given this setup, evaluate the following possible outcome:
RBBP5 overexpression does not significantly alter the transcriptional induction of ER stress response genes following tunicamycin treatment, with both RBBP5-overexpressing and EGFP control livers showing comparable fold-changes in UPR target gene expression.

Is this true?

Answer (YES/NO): NO